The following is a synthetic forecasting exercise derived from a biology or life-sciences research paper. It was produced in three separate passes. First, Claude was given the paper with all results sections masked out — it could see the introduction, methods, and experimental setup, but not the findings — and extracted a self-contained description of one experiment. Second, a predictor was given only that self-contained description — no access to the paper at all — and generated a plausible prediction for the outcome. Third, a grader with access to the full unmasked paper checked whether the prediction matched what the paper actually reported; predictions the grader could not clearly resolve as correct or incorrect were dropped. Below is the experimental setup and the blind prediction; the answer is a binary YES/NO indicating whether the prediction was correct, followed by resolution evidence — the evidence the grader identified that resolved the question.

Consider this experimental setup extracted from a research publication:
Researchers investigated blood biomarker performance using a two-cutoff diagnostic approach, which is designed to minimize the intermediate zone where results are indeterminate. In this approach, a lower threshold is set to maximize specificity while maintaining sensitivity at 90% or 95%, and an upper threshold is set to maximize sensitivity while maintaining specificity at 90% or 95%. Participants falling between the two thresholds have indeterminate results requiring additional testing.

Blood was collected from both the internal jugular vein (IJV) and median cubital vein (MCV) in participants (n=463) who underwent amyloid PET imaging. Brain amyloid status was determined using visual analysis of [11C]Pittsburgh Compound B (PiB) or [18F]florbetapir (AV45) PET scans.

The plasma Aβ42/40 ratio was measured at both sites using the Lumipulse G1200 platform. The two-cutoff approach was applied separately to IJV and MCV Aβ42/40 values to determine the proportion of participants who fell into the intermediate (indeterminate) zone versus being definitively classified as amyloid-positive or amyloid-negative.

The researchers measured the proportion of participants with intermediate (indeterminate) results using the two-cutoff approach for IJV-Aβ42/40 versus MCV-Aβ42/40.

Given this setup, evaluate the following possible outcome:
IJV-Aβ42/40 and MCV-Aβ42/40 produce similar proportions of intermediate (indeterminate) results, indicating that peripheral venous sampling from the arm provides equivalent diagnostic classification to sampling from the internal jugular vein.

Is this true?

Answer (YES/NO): NO